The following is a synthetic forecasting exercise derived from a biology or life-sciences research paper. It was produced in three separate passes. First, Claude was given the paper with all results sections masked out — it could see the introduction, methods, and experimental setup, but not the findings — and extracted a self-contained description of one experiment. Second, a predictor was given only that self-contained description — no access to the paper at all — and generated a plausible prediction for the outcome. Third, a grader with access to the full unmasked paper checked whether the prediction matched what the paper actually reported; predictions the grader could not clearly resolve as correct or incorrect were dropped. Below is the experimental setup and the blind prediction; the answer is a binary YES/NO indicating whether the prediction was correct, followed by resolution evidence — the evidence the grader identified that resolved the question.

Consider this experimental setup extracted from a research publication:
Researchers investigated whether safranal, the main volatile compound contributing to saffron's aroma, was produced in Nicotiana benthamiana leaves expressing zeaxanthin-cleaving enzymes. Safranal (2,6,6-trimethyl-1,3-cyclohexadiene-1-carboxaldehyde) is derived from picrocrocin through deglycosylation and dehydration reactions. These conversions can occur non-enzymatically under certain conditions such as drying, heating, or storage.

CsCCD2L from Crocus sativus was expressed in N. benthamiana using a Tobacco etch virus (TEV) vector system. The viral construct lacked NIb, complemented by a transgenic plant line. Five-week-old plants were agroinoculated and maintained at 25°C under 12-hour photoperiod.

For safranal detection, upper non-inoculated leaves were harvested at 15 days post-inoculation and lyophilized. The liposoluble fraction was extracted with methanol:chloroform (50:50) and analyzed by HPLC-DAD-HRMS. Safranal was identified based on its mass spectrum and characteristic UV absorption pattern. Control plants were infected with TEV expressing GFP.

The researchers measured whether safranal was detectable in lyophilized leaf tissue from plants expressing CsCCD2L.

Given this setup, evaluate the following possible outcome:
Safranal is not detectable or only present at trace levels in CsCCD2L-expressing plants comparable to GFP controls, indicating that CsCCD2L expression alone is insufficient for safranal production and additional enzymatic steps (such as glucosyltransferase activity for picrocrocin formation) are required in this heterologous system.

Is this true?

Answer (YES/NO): NO